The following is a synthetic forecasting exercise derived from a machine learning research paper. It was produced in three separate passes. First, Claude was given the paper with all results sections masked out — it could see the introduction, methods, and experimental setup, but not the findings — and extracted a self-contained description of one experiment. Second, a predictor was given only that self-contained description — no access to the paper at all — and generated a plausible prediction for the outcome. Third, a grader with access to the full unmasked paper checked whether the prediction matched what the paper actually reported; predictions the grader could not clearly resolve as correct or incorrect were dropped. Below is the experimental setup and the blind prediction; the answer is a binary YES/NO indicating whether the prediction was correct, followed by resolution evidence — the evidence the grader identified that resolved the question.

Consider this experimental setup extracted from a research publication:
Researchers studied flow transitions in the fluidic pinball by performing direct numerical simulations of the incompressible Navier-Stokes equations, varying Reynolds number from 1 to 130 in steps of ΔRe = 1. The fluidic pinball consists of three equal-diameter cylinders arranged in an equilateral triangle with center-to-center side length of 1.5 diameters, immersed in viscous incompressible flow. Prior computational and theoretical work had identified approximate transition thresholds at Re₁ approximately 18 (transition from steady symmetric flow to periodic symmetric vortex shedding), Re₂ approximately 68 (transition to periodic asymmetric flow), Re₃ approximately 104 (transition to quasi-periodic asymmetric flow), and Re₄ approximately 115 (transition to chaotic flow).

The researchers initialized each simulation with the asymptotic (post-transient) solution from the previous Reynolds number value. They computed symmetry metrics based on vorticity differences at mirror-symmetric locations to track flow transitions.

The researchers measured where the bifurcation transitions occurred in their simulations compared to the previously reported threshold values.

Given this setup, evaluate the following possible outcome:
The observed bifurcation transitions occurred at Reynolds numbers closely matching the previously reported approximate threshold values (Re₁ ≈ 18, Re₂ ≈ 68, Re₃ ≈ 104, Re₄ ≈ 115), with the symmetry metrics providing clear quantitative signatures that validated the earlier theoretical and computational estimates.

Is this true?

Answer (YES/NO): YES